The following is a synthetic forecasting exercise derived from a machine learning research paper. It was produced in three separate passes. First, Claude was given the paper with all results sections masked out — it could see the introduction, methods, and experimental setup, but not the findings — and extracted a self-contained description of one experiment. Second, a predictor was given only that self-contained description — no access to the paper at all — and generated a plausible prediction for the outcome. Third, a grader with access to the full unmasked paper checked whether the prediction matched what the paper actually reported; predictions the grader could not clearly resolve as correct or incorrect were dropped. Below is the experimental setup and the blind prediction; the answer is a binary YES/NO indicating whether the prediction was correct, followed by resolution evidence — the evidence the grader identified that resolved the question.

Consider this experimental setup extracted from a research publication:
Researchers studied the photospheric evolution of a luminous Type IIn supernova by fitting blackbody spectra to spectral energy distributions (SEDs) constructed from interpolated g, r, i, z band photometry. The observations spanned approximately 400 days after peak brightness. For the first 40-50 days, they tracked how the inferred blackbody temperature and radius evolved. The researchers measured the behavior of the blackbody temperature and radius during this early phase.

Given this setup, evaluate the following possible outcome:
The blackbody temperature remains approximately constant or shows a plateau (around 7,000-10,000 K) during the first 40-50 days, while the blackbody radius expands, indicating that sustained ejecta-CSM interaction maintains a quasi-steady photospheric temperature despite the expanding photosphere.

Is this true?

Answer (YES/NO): NO